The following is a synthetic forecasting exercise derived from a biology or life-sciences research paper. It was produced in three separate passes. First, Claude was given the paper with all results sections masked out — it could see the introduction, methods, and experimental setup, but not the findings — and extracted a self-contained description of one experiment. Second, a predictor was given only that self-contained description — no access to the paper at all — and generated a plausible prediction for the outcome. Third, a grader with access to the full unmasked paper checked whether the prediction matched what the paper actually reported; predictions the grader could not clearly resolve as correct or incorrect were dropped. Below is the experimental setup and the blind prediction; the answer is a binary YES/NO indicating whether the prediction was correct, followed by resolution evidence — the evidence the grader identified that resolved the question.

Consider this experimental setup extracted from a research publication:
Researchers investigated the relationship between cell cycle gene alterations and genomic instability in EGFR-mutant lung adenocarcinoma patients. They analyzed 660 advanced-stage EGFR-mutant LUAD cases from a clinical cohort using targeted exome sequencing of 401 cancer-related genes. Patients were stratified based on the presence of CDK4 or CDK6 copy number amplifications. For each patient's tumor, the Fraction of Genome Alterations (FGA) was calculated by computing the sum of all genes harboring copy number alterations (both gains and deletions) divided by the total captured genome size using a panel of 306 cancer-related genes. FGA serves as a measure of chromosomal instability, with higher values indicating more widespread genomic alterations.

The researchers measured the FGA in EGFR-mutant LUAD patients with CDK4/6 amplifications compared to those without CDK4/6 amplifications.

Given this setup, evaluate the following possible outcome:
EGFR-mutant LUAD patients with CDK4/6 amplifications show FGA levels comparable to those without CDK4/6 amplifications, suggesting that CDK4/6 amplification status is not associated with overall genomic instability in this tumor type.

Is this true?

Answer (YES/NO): NO